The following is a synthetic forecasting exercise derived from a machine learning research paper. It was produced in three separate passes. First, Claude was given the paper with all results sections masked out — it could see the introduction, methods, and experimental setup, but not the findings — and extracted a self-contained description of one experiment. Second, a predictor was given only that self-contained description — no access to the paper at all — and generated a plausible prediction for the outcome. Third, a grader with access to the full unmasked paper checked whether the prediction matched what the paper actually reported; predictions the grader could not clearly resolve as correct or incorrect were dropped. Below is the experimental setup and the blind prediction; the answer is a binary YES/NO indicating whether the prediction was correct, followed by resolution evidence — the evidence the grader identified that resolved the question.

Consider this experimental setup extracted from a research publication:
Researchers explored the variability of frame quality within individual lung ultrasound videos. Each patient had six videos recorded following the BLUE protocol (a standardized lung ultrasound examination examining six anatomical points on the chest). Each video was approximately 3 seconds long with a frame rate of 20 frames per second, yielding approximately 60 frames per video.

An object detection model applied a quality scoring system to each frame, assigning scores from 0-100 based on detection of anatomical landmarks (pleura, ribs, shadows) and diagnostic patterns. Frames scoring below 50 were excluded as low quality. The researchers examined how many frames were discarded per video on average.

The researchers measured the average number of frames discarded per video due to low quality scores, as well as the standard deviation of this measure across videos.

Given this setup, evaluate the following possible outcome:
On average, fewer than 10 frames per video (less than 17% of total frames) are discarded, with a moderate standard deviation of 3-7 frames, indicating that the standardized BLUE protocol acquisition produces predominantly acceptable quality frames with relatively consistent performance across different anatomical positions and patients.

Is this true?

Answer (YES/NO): NO